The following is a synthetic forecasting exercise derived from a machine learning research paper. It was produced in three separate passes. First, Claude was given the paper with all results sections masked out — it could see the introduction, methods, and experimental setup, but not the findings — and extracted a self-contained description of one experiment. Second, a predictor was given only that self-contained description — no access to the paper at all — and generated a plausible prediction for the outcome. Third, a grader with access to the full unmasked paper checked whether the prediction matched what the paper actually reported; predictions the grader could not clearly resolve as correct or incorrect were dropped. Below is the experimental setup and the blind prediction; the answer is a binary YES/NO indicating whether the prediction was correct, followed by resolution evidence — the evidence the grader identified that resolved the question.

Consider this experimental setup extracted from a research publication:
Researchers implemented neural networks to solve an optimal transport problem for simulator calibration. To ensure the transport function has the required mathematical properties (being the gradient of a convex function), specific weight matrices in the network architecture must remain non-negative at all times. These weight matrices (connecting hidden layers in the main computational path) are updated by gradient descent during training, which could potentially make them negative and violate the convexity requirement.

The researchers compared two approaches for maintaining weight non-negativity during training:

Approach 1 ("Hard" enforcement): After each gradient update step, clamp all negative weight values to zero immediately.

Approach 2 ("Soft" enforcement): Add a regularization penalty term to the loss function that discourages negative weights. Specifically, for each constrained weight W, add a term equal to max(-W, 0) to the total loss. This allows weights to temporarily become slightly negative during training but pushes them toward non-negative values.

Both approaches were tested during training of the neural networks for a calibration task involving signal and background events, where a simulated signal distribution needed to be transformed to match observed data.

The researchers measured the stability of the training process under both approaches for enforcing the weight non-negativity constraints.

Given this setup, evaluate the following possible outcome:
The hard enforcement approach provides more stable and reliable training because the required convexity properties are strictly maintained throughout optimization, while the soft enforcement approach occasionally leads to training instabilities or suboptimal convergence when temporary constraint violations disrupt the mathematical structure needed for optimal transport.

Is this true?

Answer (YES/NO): NO